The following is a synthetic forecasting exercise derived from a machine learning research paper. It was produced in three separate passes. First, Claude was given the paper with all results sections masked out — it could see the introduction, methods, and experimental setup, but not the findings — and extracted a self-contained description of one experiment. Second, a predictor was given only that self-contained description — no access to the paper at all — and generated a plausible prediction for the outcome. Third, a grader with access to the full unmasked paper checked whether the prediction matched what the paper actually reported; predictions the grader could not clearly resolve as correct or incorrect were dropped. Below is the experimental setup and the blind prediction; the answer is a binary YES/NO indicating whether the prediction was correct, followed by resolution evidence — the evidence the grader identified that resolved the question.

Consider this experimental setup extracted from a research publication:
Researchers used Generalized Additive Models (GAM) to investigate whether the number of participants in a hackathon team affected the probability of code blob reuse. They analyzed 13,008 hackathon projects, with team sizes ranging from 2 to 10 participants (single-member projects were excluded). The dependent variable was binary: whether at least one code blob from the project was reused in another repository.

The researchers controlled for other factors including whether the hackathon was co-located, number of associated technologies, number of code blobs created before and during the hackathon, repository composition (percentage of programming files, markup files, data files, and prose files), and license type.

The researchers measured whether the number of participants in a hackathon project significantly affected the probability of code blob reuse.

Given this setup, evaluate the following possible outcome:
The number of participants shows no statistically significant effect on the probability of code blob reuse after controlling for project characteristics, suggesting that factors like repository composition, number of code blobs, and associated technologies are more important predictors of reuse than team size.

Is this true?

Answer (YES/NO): NO